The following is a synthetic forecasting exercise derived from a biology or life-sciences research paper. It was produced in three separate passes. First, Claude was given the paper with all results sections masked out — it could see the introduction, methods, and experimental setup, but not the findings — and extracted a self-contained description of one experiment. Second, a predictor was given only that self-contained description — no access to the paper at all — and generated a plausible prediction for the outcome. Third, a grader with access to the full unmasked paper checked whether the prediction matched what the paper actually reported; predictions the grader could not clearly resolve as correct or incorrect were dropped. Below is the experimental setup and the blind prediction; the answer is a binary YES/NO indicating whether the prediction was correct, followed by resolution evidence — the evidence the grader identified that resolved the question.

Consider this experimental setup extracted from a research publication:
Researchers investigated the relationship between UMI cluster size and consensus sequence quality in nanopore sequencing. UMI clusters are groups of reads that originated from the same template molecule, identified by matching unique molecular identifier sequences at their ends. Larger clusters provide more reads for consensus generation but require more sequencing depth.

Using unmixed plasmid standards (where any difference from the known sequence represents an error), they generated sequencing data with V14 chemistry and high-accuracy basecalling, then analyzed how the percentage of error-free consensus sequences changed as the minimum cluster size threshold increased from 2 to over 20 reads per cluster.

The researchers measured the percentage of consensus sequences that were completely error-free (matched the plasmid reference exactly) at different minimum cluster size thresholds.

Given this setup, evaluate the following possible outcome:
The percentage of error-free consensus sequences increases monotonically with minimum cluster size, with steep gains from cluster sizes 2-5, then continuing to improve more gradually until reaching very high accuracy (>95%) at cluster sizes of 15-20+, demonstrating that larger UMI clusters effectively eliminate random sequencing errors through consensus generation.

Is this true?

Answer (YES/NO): NO